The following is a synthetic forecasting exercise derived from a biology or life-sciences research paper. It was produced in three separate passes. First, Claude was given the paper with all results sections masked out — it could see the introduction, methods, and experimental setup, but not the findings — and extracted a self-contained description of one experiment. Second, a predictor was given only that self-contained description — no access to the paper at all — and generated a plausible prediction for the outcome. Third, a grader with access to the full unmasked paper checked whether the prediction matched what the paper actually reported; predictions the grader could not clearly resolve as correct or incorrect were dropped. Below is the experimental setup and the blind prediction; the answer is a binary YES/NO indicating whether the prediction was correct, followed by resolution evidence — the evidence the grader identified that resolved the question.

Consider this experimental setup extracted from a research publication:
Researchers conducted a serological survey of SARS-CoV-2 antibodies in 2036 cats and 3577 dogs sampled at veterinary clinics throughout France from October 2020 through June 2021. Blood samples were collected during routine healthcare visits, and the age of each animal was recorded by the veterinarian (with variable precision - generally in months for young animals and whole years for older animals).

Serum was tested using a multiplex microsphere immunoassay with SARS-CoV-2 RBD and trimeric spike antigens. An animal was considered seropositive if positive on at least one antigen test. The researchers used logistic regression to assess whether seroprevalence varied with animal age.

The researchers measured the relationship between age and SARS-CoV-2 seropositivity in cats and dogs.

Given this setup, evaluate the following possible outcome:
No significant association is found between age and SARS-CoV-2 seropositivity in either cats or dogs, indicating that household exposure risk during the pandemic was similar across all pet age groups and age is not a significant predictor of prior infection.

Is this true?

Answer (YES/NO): NO